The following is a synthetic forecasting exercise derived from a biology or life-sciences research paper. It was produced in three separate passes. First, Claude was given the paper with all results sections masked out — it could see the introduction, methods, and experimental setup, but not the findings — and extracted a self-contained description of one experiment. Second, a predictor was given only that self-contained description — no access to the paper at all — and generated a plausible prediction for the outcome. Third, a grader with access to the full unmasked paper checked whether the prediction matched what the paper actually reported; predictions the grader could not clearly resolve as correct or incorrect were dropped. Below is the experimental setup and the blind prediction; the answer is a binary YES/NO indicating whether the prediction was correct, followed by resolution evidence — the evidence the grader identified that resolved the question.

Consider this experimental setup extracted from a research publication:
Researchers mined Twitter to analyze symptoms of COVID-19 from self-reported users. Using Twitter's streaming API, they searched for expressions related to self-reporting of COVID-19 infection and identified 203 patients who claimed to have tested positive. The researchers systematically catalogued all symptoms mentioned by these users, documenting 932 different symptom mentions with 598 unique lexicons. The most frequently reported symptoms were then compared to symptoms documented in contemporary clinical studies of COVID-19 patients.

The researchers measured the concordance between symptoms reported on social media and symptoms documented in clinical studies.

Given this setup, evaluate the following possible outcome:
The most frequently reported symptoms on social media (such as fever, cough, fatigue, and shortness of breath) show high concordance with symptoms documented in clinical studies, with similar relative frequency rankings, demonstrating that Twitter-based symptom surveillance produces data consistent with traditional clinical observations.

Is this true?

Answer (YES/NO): NO